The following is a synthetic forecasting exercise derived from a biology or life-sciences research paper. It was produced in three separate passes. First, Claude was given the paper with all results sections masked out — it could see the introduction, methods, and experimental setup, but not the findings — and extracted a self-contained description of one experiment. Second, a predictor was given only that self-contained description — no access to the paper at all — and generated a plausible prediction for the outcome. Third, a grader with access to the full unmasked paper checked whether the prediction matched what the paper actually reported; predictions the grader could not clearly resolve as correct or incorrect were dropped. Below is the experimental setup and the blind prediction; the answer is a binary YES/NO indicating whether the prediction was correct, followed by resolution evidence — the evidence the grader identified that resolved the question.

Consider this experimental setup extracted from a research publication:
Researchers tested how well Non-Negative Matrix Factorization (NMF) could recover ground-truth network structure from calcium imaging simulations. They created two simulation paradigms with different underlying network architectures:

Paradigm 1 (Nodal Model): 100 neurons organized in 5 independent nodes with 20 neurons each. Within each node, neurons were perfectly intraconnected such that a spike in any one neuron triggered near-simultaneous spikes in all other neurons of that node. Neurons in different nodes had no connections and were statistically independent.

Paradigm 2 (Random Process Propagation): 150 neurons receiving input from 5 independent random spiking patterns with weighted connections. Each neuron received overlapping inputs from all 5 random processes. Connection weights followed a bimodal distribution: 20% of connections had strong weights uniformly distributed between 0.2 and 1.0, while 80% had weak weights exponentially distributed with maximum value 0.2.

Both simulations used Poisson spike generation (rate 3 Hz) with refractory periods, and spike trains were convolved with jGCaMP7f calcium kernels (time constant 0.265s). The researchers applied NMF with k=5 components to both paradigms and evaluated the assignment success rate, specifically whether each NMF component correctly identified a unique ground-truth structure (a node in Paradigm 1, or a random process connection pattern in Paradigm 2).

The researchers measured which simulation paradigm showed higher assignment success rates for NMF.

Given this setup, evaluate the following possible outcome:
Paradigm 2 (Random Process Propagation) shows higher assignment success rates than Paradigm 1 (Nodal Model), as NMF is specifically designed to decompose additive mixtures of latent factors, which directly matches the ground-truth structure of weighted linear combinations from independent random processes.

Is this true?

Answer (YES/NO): NO